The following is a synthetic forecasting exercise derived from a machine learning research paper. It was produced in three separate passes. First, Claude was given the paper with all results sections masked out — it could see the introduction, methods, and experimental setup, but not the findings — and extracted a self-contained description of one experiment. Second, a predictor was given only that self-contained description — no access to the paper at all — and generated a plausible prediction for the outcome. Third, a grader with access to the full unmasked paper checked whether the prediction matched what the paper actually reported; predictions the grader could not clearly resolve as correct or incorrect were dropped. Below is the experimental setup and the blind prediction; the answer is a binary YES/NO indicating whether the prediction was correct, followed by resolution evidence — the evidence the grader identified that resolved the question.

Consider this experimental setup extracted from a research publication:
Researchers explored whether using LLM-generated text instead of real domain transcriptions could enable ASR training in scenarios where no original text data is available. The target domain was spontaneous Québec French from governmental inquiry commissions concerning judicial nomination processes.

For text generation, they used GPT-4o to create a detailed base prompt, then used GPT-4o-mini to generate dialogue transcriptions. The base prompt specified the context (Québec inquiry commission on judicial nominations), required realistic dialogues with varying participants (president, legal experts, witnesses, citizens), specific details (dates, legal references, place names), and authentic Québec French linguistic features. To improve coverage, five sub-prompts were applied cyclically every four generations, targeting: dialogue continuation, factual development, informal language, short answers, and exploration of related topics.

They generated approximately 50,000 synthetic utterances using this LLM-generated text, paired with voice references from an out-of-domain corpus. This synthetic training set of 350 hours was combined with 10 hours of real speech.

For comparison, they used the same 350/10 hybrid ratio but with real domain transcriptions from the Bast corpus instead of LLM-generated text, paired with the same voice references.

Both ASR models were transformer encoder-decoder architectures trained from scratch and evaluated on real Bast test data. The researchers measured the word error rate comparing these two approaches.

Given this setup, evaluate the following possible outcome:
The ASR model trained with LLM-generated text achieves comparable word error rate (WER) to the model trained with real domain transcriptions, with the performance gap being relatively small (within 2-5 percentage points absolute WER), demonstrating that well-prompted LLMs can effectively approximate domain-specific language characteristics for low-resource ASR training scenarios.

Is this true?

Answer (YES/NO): YES